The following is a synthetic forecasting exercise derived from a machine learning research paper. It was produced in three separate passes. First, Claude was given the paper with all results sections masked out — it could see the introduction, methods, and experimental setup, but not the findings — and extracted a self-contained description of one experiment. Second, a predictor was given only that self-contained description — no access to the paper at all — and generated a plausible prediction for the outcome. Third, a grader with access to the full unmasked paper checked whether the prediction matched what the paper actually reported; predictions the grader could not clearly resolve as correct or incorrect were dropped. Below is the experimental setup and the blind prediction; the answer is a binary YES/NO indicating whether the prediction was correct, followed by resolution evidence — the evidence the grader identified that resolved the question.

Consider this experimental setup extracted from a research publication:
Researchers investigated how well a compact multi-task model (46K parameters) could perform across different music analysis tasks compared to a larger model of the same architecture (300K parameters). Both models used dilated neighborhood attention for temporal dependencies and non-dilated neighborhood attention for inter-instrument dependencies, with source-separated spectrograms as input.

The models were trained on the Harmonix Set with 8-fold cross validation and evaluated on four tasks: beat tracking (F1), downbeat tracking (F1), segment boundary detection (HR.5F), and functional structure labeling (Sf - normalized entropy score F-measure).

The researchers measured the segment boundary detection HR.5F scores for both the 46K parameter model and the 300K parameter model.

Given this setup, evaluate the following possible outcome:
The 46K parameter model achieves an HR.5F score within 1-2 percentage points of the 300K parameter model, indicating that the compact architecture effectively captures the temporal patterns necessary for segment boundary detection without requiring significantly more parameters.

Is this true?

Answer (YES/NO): NO